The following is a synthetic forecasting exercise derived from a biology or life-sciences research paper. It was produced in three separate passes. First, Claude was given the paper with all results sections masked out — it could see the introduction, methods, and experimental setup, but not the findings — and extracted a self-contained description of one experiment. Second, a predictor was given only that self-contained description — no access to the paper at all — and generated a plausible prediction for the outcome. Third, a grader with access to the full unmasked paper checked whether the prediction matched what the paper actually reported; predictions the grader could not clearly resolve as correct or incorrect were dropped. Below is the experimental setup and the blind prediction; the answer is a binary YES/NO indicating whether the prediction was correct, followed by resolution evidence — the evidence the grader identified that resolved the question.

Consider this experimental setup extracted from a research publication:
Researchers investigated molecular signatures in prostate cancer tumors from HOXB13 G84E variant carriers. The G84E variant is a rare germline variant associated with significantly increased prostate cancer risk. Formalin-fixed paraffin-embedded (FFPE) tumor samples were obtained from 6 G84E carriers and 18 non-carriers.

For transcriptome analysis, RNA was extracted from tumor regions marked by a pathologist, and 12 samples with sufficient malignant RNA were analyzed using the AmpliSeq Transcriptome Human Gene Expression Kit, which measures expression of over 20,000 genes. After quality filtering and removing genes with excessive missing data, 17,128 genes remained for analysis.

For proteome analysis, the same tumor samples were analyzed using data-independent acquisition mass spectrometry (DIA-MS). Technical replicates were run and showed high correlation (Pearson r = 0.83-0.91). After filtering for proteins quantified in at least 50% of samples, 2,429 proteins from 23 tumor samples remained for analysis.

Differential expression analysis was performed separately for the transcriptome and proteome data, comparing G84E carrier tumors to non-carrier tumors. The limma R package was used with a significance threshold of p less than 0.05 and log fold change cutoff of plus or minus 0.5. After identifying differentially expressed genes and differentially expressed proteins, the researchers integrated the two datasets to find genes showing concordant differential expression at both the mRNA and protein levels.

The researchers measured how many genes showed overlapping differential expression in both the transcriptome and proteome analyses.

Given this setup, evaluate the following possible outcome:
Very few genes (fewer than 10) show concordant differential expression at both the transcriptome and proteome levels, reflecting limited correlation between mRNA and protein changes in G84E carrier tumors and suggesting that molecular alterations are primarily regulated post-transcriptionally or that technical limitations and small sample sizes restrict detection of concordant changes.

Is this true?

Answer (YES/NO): YES